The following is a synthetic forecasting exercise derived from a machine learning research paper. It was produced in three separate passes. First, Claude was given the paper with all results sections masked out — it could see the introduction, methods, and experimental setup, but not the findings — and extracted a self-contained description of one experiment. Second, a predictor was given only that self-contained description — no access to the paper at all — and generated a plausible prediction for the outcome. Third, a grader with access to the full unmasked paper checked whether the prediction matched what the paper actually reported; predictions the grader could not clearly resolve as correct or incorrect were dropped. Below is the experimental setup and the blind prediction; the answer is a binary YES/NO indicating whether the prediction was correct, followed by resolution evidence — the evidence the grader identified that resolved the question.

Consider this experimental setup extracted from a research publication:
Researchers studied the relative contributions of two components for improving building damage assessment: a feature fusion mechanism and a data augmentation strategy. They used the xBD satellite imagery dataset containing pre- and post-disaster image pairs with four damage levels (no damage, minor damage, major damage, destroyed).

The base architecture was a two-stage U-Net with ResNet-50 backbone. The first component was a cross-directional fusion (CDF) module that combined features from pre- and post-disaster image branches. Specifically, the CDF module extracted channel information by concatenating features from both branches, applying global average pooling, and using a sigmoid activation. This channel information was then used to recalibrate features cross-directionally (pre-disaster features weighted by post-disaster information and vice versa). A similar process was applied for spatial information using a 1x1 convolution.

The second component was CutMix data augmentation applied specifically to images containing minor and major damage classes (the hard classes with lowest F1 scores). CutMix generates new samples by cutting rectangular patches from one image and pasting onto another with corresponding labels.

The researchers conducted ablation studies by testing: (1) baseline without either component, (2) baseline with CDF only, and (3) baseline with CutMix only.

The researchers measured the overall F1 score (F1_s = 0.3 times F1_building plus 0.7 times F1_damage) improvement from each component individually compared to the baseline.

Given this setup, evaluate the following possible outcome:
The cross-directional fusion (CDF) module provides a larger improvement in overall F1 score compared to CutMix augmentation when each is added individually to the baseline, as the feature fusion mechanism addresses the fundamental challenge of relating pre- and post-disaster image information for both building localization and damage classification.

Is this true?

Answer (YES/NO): NO